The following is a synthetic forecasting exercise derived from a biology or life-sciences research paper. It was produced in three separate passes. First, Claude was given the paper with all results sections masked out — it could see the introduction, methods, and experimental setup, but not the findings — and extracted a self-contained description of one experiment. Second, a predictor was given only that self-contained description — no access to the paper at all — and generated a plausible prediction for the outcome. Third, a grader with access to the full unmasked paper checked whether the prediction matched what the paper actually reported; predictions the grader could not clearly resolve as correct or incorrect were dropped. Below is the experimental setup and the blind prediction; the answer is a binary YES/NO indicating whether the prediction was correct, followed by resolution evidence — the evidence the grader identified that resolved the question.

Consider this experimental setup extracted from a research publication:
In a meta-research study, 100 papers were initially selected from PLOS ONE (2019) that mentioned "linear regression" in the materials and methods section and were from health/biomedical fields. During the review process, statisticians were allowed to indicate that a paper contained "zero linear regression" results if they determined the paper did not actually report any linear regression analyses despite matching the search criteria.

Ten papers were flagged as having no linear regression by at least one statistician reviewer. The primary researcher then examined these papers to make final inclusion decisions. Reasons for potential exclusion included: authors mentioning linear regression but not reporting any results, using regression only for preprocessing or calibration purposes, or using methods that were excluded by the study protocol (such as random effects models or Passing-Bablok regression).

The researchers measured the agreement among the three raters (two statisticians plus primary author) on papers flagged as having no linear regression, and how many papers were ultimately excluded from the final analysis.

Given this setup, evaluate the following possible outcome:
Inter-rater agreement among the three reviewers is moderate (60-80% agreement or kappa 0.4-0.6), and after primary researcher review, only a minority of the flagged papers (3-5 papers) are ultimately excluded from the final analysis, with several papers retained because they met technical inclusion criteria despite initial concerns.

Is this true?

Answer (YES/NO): NO